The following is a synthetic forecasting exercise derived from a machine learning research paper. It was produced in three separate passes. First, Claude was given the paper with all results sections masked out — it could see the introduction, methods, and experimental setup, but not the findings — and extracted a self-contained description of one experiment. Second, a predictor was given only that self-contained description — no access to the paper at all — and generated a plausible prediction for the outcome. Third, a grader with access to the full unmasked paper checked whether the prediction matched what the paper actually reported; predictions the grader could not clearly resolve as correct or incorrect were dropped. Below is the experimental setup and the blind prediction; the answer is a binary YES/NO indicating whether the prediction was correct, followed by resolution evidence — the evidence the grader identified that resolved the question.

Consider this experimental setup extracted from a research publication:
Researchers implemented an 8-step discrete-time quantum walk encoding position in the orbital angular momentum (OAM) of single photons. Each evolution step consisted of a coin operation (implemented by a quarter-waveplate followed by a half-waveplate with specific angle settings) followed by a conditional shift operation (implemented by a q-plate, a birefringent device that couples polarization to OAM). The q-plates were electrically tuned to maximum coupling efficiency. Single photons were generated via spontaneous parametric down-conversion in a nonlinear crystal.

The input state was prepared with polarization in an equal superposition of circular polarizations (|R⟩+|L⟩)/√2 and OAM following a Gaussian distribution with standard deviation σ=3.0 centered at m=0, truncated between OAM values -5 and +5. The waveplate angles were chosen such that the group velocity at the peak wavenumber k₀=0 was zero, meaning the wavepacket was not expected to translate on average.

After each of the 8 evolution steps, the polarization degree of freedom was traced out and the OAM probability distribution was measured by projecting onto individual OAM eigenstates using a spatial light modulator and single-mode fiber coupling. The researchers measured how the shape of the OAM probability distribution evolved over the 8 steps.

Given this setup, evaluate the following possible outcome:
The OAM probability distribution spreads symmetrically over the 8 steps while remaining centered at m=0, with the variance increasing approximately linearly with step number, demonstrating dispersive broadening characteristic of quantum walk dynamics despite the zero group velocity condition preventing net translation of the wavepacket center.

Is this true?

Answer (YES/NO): NO